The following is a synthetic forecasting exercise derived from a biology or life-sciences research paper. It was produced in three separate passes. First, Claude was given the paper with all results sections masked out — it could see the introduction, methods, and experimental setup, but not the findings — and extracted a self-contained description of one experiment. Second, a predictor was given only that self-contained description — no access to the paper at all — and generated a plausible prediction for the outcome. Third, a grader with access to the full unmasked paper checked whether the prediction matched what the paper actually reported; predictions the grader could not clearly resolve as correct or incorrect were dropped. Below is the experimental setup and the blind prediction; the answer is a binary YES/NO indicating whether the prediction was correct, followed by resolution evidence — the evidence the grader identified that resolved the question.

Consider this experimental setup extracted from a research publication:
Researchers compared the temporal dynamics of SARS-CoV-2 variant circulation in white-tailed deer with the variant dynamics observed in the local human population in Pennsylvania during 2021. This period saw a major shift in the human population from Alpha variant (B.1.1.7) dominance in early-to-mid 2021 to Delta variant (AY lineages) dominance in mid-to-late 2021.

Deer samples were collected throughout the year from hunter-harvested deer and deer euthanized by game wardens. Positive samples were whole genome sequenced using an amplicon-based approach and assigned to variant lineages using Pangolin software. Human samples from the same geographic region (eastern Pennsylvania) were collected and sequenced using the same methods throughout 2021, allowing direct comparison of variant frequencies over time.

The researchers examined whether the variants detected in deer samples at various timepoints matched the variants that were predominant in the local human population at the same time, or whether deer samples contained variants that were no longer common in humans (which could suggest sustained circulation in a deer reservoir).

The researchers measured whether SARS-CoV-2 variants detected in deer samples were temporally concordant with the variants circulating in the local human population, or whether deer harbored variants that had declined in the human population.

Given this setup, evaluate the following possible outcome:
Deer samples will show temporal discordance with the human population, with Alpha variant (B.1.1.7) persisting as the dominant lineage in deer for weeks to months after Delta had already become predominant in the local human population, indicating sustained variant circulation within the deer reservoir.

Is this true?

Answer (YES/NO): NO